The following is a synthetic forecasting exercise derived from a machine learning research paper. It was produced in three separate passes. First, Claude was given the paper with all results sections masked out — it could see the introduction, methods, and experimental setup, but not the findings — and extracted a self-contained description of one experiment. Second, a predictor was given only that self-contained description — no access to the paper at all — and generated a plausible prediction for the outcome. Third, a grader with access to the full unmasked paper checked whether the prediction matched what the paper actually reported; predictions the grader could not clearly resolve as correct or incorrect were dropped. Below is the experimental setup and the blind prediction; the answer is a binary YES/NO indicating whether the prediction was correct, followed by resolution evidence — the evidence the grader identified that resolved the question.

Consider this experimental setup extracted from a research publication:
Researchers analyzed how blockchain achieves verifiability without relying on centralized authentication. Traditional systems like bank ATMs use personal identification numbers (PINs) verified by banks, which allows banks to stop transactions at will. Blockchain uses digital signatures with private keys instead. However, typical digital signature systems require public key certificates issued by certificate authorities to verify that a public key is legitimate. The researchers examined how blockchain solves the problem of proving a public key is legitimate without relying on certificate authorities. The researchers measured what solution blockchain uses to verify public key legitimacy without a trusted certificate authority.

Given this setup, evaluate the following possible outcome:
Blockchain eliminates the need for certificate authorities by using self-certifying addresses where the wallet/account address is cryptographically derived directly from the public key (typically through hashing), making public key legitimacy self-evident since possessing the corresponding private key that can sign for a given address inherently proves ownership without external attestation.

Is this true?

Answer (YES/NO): YES